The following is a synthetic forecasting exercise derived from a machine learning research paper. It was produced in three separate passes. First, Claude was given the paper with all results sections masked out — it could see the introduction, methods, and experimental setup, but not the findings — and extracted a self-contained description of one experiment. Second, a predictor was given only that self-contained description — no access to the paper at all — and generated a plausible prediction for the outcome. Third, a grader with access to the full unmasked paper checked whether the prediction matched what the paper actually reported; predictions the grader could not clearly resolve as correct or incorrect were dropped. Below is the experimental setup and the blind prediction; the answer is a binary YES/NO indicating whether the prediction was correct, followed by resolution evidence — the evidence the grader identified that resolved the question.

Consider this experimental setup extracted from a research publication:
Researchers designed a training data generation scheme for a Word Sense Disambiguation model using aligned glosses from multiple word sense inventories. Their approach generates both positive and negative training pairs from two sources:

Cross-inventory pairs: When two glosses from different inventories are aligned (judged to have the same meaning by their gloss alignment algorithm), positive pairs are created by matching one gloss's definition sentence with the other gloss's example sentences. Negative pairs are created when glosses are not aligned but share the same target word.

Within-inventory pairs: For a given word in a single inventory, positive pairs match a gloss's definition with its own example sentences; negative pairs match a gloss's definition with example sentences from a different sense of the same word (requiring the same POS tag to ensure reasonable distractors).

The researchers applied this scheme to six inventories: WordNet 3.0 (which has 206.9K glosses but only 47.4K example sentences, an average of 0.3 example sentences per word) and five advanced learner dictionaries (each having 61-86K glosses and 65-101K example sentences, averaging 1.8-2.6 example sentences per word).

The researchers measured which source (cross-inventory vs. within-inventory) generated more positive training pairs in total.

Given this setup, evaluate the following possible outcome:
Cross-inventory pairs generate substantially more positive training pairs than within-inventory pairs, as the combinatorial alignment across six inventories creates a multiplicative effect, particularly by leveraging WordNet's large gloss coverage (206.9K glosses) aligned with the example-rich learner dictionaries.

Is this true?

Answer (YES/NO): NO